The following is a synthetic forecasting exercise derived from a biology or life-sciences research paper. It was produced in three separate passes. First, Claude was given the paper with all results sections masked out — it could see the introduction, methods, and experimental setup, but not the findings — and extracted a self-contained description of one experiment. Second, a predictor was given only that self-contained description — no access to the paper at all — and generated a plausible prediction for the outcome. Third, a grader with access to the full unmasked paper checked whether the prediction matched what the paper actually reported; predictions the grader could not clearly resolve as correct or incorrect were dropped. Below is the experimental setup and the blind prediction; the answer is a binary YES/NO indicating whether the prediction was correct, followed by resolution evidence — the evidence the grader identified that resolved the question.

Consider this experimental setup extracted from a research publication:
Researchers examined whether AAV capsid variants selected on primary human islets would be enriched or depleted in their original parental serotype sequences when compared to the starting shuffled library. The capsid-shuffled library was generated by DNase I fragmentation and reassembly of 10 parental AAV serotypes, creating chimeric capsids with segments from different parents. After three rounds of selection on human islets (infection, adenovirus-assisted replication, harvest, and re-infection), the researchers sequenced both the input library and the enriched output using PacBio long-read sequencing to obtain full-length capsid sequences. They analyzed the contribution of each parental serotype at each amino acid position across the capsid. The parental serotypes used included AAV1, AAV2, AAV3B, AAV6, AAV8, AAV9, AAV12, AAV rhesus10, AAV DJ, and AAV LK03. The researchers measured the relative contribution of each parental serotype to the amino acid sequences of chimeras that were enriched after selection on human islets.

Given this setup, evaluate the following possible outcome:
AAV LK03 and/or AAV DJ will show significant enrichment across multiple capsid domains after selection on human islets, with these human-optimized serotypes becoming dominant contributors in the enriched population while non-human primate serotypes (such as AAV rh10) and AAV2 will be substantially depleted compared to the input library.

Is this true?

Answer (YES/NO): NO